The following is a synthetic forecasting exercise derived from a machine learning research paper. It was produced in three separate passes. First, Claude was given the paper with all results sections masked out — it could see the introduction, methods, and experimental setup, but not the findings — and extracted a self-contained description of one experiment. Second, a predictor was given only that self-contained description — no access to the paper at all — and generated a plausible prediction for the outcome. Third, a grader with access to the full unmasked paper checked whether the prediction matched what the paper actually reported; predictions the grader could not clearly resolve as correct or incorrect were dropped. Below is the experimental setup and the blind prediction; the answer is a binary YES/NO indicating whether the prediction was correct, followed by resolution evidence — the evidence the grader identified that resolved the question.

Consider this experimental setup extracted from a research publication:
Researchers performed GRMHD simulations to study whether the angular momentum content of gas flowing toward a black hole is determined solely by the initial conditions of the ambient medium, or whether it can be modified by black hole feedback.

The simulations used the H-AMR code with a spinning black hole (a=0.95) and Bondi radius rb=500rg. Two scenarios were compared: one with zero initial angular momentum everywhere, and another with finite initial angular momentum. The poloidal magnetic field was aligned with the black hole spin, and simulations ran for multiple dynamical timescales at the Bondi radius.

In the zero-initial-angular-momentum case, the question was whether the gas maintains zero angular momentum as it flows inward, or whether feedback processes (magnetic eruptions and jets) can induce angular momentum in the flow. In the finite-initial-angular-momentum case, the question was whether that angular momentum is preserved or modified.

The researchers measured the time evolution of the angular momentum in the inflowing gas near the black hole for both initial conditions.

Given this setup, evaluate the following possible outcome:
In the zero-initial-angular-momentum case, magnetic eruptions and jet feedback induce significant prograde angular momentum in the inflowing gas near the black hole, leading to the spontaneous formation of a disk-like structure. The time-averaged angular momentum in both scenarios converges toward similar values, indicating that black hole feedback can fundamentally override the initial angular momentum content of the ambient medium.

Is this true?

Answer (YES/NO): NO